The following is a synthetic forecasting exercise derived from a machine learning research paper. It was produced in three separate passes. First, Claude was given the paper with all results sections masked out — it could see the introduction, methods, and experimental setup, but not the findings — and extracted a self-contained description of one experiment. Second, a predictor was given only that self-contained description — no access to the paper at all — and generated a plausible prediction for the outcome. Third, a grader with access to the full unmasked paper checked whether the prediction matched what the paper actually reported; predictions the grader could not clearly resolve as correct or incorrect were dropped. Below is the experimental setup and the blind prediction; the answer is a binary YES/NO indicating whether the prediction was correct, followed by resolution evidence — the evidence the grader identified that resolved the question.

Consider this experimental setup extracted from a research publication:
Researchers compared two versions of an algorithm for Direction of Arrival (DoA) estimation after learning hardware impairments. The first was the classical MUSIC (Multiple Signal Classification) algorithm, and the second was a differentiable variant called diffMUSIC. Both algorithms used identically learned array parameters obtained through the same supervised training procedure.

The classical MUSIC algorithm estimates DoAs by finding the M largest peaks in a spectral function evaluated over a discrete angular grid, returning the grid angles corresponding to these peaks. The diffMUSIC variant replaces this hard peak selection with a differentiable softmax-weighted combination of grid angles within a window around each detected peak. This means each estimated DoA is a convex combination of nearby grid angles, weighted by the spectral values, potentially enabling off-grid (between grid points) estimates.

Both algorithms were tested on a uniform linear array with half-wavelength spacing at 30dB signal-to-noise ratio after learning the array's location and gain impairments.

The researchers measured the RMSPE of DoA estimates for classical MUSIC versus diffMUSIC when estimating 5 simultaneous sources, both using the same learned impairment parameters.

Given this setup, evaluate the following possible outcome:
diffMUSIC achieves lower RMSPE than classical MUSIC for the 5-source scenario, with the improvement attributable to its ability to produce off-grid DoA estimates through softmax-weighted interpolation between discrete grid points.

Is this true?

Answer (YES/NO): YES